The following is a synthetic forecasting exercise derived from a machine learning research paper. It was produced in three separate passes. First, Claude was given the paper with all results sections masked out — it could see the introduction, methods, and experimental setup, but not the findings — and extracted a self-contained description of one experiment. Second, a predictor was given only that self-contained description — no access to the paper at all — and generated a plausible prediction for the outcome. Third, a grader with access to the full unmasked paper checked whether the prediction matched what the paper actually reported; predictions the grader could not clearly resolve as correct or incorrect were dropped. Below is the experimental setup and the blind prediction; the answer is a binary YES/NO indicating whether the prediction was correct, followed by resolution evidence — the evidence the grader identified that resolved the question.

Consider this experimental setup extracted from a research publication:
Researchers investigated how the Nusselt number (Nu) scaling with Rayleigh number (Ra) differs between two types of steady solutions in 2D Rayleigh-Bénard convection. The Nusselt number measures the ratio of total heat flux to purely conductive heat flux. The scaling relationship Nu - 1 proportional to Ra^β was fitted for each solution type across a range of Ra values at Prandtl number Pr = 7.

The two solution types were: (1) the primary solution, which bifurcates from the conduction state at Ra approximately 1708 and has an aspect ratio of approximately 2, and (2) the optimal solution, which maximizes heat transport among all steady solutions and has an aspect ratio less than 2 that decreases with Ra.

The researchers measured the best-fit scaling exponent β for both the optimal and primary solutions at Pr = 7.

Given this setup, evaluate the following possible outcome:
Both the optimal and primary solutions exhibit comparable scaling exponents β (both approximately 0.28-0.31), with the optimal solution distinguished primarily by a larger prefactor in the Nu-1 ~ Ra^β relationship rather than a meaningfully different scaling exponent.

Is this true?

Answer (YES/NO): NO